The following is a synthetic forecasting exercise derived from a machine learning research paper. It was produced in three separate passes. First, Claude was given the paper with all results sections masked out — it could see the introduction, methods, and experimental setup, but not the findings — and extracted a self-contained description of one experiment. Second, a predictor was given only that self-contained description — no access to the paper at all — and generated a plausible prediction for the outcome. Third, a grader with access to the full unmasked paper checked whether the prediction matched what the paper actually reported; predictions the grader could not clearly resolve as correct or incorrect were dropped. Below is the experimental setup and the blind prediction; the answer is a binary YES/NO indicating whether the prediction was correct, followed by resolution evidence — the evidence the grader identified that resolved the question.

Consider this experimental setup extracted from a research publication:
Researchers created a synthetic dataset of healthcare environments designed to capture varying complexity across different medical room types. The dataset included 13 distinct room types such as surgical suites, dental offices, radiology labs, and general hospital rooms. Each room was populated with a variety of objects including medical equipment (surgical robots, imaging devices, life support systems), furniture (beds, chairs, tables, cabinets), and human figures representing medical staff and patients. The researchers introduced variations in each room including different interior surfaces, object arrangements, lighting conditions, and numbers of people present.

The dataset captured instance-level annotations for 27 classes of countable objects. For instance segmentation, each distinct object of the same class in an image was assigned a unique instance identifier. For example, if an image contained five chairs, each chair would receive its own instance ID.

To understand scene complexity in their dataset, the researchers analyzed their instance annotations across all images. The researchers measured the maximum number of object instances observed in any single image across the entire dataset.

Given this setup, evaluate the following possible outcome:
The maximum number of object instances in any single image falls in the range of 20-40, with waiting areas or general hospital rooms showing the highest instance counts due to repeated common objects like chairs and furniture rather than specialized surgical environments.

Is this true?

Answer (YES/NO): NO